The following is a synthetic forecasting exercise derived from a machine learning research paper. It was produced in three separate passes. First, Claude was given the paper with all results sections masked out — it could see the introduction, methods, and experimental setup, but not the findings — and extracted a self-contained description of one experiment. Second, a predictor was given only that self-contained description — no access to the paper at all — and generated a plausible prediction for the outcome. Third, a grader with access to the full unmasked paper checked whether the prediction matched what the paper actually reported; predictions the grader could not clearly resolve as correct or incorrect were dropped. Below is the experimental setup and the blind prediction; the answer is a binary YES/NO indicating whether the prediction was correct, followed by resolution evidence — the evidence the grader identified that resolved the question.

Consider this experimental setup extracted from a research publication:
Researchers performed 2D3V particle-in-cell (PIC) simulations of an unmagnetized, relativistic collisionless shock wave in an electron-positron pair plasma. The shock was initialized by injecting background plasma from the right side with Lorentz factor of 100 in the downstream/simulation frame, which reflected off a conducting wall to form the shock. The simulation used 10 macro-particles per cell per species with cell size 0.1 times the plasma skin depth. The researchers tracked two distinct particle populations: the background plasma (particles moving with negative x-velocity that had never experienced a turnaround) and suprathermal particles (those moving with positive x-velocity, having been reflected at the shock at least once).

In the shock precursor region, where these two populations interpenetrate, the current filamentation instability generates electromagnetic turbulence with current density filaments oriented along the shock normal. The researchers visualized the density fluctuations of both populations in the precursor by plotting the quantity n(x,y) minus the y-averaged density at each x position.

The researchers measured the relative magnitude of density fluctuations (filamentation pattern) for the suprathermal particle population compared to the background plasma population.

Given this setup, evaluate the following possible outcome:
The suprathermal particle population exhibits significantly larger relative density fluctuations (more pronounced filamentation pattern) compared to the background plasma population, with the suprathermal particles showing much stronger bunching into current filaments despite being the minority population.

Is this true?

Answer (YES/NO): NO